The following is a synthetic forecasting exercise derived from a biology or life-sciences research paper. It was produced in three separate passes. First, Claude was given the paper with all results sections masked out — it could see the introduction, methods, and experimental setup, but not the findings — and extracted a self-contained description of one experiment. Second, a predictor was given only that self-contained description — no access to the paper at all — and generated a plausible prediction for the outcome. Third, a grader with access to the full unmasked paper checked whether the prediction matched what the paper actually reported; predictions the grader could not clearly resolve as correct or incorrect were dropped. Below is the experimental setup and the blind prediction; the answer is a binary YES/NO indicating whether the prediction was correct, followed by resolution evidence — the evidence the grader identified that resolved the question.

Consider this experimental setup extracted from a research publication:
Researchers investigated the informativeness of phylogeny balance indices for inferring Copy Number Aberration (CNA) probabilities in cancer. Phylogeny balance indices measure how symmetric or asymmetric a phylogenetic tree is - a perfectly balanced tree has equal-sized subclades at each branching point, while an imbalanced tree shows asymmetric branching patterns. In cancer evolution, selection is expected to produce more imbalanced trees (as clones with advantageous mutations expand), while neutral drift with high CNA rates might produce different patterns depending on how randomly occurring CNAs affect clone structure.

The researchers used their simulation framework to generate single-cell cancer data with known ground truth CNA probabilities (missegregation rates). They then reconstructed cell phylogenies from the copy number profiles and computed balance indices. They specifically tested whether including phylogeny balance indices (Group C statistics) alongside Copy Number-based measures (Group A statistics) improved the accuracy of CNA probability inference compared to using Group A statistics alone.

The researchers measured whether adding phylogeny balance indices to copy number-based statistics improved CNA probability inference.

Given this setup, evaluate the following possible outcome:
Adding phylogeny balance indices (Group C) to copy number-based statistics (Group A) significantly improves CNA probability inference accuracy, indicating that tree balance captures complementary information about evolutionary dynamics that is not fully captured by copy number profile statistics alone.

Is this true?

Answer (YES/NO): YES